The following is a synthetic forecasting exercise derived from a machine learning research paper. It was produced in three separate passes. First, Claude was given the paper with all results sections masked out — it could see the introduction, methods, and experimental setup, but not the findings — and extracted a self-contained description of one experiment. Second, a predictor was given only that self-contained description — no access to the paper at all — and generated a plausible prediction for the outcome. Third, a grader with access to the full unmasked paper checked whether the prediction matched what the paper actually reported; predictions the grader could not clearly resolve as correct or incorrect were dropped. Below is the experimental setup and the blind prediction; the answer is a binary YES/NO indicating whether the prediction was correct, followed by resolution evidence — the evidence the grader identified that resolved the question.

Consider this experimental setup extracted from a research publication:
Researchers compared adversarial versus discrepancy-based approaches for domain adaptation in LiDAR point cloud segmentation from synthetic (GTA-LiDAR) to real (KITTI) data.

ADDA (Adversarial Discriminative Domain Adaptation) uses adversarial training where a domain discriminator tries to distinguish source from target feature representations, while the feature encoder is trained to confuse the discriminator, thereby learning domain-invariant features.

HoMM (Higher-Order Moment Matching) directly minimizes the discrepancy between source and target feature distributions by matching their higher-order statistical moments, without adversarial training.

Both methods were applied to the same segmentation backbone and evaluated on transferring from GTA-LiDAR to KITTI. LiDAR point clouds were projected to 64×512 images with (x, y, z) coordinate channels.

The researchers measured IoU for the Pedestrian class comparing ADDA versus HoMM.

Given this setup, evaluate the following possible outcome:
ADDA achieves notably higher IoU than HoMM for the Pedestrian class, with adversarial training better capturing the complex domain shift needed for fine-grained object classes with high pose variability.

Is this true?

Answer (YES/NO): NO